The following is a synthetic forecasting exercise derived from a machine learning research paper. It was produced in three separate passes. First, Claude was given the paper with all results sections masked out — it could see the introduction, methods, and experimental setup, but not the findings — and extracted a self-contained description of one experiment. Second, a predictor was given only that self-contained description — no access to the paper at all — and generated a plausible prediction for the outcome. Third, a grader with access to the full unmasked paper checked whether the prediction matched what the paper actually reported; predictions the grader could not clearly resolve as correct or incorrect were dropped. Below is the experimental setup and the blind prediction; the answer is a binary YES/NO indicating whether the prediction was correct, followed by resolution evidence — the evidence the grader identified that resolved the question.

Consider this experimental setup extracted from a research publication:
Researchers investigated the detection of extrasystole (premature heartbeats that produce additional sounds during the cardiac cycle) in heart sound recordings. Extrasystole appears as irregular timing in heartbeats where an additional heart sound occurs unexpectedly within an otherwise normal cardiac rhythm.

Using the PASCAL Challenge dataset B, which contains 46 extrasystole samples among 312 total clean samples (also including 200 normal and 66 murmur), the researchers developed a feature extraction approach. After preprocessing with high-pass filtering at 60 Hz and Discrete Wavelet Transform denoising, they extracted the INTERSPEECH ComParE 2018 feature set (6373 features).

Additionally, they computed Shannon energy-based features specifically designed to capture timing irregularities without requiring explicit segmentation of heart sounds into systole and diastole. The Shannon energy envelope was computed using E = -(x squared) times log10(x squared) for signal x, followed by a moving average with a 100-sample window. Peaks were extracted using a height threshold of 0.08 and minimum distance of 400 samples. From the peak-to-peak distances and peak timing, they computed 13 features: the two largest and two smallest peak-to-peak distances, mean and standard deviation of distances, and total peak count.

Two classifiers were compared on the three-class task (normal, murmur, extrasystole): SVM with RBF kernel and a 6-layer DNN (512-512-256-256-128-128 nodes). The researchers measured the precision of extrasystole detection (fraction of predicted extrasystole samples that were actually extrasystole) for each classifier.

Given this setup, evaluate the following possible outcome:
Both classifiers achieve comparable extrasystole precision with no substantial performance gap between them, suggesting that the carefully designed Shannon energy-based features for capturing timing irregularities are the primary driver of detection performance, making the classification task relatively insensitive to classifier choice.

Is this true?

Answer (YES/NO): NO